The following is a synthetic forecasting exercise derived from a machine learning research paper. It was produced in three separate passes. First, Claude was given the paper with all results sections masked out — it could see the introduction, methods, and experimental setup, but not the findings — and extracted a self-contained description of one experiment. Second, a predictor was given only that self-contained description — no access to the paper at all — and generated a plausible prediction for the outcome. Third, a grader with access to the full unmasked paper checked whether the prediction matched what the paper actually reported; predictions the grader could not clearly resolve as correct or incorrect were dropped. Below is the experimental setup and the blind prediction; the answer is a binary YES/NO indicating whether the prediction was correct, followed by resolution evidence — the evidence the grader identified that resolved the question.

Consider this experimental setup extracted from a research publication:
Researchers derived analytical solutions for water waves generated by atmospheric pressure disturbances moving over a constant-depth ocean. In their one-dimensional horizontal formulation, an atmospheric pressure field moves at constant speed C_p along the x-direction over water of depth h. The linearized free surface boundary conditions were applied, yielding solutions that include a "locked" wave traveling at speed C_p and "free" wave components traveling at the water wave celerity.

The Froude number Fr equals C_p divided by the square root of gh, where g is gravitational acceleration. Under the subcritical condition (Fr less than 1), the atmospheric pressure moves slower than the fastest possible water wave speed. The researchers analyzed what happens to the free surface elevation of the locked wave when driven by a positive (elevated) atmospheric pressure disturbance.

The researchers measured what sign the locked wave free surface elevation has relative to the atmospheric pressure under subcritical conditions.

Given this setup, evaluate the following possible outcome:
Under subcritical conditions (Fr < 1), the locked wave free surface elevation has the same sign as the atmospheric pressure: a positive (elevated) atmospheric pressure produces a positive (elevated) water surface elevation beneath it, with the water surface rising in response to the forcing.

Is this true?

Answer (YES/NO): NO